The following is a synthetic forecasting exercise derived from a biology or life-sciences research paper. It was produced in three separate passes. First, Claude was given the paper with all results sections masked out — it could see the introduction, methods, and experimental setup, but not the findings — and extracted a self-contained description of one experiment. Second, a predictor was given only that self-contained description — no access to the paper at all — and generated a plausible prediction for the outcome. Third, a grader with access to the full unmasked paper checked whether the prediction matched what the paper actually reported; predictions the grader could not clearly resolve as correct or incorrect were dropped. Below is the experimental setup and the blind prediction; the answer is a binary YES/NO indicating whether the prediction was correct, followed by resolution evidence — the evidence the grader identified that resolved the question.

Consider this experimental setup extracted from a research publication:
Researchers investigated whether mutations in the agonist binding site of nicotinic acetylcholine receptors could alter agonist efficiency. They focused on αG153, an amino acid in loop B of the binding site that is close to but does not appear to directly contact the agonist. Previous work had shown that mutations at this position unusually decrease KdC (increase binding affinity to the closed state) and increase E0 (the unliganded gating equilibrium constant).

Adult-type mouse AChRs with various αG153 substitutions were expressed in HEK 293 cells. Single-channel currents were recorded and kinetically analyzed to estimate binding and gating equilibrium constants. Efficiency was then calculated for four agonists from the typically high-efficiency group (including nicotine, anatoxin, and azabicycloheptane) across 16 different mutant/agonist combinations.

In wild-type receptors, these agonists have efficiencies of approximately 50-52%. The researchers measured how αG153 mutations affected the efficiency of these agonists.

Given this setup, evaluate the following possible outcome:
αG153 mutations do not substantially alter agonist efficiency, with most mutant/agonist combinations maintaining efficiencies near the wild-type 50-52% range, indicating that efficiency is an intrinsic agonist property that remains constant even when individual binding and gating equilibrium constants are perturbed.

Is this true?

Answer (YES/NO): NO